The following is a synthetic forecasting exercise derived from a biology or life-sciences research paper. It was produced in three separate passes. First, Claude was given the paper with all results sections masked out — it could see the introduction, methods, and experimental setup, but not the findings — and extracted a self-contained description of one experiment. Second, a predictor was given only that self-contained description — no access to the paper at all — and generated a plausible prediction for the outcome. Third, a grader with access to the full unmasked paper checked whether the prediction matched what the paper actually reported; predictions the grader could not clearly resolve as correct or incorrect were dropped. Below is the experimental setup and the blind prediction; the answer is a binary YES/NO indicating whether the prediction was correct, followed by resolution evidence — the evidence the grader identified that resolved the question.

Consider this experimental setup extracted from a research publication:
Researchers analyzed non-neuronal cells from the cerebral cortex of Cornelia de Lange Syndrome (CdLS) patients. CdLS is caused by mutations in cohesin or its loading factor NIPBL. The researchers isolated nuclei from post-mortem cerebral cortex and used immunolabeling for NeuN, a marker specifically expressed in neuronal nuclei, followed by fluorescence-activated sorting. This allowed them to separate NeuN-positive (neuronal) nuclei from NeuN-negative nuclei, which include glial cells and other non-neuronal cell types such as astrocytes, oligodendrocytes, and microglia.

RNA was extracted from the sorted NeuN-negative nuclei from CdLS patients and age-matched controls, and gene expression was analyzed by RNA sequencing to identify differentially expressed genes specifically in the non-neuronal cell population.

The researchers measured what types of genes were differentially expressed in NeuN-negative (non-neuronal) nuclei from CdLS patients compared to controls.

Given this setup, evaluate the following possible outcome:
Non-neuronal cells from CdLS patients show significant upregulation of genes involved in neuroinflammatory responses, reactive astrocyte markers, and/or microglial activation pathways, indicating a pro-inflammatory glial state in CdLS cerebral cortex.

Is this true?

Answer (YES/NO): YES